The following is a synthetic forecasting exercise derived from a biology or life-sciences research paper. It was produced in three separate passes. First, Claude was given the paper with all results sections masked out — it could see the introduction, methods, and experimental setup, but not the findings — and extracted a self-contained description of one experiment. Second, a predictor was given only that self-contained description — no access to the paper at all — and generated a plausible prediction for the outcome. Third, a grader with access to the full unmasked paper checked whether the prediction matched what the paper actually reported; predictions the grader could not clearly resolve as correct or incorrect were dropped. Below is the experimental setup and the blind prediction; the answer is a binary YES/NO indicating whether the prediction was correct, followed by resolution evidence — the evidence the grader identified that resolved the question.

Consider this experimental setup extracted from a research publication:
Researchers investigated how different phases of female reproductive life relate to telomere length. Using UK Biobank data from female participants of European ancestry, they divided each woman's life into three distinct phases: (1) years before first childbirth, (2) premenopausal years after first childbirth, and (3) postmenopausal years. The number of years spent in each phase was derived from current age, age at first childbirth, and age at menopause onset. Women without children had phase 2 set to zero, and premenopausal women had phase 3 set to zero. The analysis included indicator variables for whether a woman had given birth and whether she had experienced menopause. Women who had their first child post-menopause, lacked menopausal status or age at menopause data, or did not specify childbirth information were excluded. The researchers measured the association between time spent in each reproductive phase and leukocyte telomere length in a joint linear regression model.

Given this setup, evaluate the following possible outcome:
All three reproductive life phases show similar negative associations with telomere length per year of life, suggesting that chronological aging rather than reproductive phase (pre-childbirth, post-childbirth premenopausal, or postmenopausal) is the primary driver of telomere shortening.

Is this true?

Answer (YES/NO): NO